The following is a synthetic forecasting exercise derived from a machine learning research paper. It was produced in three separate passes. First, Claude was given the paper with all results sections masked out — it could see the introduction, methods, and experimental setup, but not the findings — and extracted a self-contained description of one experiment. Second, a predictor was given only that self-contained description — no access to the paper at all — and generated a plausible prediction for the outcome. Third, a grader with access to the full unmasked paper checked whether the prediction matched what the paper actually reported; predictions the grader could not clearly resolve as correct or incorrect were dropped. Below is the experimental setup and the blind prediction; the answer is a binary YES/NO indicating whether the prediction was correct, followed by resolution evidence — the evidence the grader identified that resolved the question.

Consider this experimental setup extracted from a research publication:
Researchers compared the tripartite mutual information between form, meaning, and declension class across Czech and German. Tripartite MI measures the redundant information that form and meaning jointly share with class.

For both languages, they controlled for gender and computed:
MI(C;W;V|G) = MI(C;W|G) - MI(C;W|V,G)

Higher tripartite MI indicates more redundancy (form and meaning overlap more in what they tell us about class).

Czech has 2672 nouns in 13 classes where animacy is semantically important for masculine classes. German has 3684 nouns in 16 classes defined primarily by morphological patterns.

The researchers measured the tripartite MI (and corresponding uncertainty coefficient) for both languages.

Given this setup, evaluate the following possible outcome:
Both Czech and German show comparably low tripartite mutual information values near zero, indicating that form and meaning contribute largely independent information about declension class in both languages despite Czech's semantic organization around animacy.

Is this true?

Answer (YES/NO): NO